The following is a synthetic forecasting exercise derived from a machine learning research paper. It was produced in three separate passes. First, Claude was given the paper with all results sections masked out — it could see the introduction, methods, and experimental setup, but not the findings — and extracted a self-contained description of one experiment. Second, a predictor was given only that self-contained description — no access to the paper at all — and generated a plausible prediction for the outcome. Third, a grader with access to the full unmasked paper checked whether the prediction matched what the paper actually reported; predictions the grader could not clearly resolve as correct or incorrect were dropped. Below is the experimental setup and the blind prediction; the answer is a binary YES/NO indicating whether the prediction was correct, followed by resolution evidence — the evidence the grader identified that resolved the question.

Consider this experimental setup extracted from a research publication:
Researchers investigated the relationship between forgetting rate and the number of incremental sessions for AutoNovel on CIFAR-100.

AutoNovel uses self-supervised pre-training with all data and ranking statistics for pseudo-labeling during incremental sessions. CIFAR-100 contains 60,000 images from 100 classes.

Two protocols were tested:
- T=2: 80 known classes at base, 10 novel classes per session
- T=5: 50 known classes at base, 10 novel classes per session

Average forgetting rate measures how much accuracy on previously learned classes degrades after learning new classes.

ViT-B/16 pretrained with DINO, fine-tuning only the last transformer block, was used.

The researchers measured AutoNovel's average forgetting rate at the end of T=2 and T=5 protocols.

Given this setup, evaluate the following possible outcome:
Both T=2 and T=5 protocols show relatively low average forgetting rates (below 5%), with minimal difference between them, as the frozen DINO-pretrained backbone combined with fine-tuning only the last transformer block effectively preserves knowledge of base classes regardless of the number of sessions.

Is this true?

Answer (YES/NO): NO